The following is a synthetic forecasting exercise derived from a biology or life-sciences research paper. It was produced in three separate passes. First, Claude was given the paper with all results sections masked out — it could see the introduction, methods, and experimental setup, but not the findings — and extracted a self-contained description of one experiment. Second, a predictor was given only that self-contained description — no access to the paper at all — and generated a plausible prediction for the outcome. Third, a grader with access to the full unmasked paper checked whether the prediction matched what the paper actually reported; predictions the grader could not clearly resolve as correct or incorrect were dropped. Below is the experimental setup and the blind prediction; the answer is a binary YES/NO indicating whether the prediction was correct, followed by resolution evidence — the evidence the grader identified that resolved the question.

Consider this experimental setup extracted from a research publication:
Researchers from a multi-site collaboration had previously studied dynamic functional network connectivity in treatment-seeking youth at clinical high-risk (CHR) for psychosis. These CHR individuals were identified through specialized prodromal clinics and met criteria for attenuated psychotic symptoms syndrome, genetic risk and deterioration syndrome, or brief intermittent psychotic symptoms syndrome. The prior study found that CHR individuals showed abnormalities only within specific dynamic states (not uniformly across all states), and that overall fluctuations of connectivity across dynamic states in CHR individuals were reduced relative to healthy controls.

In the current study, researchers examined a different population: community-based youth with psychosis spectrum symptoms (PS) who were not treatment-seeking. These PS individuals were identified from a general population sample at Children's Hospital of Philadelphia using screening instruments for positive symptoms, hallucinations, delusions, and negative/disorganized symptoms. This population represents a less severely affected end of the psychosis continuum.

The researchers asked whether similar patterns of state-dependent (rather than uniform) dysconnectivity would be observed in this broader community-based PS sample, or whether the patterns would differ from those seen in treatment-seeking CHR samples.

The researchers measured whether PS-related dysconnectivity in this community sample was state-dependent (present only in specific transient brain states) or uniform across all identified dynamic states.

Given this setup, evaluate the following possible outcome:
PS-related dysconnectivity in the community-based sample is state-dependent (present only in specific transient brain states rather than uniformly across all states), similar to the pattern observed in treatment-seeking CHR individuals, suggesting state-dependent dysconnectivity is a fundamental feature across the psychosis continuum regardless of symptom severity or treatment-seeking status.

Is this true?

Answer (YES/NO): YES